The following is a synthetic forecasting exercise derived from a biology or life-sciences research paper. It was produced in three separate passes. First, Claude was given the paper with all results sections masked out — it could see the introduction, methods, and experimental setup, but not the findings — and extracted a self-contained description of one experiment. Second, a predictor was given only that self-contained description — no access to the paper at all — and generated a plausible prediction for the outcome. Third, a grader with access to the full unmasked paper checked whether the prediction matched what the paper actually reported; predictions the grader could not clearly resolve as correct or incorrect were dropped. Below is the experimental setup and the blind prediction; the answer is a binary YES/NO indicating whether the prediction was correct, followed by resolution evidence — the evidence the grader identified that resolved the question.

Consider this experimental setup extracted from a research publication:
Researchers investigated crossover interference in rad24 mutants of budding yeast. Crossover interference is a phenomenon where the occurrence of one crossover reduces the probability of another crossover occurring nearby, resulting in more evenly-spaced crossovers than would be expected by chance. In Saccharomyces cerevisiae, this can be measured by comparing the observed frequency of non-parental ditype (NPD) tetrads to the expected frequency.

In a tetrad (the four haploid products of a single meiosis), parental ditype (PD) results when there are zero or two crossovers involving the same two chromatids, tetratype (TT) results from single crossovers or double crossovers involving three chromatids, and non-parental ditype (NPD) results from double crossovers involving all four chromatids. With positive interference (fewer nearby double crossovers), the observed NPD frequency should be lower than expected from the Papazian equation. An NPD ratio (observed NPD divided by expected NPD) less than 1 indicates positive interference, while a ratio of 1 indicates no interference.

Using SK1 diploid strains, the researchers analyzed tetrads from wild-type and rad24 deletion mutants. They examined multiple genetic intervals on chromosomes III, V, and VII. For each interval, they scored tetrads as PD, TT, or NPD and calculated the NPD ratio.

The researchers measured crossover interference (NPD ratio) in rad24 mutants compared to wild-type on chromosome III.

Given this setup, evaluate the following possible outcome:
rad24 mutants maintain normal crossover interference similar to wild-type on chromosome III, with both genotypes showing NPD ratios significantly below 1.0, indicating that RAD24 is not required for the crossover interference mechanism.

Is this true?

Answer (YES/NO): NO